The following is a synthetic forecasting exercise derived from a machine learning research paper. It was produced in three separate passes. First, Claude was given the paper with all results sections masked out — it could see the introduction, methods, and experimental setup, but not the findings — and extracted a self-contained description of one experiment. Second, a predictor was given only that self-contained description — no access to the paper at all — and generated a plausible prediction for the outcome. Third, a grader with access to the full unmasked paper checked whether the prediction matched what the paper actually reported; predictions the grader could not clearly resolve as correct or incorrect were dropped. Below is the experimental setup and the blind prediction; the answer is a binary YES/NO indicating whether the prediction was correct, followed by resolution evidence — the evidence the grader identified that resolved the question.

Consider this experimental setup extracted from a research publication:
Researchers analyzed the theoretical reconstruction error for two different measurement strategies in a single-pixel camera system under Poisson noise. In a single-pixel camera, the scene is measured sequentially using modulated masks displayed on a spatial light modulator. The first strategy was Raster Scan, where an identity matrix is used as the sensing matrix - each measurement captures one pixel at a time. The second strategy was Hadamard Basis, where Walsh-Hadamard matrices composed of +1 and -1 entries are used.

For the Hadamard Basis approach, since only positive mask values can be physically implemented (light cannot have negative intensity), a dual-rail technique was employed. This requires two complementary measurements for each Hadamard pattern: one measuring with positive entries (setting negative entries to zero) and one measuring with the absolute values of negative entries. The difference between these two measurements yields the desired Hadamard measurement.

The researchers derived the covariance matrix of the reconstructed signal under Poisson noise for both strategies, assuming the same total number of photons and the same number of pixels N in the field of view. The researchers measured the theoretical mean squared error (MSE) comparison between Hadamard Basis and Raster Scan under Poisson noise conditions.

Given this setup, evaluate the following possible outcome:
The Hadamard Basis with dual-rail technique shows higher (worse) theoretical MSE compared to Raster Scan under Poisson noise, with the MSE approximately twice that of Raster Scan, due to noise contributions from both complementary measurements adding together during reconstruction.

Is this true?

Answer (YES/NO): YES